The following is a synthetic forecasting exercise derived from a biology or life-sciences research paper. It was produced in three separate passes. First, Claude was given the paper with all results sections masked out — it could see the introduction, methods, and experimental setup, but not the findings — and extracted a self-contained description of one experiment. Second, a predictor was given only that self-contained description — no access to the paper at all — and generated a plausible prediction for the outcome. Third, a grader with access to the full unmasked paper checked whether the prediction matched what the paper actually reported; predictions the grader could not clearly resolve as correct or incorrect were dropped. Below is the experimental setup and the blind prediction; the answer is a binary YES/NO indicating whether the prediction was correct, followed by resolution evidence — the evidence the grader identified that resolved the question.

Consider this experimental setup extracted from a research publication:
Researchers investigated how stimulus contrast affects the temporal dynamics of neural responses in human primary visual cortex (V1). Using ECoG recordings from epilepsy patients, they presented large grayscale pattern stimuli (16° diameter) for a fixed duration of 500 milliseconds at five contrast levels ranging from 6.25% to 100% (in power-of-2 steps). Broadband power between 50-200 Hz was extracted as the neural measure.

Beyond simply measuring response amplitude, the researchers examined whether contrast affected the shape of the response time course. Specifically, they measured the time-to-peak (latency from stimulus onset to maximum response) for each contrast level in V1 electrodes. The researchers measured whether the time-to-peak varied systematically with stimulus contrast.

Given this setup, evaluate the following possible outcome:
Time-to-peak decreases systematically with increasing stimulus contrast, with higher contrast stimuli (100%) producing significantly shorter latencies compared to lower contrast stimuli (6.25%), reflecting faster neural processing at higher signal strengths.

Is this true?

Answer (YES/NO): YES